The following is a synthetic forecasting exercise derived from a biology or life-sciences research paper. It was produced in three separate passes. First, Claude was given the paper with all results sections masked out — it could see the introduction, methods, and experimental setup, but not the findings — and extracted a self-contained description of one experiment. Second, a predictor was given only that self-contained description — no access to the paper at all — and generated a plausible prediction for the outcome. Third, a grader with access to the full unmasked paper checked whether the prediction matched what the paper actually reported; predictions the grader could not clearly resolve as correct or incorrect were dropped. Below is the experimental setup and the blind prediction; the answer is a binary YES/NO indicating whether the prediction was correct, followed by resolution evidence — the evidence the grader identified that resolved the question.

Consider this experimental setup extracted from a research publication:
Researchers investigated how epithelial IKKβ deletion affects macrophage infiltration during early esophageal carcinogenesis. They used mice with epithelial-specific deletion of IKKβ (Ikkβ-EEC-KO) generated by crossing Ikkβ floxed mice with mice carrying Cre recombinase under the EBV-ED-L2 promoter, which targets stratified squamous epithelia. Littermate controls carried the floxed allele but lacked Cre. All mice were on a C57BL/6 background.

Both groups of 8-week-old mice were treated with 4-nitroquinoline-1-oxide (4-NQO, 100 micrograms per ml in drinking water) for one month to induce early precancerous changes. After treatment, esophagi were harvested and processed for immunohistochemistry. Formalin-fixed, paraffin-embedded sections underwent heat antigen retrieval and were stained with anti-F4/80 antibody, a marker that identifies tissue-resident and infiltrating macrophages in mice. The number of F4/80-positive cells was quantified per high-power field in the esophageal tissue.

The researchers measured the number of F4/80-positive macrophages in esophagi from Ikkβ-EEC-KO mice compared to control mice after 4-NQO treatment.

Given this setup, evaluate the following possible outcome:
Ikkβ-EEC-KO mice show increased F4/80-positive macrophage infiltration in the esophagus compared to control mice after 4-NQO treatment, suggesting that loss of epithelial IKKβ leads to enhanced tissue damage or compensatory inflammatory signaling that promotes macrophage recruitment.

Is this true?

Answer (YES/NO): YES